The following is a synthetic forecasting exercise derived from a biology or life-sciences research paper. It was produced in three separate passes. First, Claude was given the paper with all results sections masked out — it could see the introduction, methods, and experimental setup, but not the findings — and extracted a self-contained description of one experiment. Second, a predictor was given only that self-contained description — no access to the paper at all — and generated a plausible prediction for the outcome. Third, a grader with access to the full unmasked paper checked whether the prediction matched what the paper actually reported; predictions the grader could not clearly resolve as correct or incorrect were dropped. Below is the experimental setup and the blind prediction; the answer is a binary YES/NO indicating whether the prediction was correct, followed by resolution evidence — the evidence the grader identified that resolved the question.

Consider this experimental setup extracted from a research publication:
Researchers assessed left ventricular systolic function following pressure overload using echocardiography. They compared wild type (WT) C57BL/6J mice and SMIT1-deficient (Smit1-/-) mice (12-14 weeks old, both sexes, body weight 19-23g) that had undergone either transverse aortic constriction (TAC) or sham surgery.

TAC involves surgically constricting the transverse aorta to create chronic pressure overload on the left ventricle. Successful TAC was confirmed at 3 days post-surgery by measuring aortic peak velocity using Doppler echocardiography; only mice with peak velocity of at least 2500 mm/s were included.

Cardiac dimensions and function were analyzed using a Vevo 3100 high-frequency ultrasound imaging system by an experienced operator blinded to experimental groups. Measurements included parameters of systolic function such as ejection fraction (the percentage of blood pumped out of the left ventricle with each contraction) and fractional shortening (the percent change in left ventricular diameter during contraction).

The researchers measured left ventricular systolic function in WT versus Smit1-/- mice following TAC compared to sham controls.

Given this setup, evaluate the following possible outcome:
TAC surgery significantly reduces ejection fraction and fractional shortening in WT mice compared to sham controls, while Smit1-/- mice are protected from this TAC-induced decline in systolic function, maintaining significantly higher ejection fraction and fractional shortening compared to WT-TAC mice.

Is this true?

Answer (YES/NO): YES